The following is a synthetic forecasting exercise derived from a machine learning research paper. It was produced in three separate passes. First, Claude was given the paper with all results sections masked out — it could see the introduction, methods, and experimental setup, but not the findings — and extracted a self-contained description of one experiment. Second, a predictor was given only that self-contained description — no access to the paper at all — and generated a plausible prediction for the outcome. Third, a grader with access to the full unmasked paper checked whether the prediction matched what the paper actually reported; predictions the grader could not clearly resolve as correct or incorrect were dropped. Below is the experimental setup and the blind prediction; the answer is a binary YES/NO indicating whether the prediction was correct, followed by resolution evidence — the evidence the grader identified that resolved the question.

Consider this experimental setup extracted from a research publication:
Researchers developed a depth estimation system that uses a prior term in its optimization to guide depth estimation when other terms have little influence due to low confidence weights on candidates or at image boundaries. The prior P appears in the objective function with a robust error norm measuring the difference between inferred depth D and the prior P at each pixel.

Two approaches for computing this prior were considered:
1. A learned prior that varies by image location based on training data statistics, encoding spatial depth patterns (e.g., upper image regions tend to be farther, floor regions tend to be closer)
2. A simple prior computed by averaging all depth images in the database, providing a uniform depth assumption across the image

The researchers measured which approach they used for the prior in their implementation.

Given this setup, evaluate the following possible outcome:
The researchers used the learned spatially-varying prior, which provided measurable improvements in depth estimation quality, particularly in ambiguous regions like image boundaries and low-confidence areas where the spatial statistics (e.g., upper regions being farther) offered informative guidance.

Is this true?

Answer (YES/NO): NO